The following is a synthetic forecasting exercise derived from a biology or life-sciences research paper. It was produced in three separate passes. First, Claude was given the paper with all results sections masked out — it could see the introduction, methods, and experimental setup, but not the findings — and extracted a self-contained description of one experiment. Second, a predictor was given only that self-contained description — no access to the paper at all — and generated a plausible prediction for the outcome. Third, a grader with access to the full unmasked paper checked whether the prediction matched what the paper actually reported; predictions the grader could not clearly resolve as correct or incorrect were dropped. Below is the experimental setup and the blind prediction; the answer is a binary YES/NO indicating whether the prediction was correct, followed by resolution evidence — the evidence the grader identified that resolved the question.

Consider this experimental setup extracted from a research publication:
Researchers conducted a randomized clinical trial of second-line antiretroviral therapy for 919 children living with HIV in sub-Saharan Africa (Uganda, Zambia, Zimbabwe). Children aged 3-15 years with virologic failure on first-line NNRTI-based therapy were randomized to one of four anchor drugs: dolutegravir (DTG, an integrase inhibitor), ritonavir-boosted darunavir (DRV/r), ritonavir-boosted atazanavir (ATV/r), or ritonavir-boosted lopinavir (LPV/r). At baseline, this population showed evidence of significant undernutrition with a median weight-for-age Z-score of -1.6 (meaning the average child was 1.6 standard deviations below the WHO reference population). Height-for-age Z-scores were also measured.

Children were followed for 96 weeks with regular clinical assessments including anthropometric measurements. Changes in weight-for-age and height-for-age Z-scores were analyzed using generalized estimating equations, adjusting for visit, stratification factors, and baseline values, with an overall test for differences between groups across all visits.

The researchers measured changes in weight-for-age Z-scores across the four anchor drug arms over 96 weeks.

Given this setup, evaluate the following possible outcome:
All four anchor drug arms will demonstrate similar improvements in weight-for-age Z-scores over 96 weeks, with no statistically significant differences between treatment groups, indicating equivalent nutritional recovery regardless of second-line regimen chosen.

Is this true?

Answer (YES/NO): NO